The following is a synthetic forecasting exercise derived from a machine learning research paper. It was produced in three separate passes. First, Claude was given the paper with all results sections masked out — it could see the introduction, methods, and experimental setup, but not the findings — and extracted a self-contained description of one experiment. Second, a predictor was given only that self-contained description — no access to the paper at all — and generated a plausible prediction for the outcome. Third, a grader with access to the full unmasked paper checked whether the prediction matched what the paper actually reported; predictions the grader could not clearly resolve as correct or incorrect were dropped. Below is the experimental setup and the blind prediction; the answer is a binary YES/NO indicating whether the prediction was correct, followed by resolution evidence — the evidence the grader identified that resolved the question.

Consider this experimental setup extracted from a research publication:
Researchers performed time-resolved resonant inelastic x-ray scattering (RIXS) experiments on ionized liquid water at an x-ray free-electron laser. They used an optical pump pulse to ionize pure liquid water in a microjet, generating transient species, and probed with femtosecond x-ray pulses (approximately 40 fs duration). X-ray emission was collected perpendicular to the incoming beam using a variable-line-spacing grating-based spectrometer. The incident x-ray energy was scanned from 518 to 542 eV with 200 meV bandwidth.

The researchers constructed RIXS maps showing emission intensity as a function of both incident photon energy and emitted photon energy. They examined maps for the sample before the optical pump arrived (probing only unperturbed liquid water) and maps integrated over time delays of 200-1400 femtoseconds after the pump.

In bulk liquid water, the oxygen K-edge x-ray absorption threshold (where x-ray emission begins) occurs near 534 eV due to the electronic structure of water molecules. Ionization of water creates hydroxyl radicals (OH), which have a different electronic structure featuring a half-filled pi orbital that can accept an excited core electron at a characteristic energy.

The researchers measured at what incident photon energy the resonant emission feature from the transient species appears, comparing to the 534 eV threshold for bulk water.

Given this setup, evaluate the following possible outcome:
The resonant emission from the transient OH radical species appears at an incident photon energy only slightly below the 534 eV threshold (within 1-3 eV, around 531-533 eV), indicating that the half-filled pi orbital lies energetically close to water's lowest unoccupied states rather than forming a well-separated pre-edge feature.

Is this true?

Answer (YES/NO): NO